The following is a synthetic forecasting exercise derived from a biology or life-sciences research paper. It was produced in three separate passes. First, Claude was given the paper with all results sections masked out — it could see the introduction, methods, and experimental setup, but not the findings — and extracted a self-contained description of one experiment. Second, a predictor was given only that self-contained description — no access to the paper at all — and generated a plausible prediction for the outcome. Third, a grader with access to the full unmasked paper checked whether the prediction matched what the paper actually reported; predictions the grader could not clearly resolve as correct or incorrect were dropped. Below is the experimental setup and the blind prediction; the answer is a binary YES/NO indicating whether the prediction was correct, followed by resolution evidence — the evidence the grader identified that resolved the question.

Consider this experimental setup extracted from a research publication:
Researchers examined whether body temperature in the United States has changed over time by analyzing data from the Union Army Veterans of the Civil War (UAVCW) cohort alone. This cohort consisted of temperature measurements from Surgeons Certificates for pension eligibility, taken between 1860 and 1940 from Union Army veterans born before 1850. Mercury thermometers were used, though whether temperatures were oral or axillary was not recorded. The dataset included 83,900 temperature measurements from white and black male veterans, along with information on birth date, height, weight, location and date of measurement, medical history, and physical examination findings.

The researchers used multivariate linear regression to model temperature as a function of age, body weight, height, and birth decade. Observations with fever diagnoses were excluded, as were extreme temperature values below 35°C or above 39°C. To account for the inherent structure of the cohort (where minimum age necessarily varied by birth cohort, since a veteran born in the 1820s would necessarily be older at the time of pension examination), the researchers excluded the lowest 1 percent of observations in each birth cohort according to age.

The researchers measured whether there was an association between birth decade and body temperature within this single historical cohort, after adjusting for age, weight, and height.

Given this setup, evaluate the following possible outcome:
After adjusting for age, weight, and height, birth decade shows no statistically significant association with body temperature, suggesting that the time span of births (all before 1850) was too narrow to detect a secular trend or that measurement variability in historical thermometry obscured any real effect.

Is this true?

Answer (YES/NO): NO